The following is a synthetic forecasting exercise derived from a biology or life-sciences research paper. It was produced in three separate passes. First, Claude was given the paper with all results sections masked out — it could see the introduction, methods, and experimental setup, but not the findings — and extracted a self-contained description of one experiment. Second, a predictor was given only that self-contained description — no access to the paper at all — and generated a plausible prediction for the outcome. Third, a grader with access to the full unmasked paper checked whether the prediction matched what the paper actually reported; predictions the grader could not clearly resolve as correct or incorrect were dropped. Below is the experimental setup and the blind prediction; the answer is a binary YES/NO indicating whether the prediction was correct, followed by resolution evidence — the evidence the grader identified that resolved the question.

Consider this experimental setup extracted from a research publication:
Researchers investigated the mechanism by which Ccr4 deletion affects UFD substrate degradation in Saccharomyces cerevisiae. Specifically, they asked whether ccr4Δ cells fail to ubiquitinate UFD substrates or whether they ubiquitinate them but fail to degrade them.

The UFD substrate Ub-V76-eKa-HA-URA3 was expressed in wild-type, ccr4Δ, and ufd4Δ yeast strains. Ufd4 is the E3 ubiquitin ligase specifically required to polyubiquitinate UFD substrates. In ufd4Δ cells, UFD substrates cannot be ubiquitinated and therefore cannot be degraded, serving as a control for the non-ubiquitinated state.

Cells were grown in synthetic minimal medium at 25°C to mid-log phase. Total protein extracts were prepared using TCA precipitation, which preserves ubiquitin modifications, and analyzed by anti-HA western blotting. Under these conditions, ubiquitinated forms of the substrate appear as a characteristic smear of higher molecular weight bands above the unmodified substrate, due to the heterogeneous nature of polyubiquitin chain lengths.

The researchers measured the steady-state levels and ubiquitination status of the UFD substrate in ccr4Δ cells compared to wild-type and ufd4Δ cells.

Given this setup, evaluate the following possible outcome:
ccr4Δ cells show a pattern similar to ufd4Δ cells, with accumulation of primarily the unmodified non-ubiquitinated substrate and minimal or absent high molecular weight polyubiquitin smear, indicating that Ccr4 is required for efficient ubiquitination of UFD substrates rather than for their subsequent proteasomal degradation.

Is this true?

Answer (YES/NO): NO